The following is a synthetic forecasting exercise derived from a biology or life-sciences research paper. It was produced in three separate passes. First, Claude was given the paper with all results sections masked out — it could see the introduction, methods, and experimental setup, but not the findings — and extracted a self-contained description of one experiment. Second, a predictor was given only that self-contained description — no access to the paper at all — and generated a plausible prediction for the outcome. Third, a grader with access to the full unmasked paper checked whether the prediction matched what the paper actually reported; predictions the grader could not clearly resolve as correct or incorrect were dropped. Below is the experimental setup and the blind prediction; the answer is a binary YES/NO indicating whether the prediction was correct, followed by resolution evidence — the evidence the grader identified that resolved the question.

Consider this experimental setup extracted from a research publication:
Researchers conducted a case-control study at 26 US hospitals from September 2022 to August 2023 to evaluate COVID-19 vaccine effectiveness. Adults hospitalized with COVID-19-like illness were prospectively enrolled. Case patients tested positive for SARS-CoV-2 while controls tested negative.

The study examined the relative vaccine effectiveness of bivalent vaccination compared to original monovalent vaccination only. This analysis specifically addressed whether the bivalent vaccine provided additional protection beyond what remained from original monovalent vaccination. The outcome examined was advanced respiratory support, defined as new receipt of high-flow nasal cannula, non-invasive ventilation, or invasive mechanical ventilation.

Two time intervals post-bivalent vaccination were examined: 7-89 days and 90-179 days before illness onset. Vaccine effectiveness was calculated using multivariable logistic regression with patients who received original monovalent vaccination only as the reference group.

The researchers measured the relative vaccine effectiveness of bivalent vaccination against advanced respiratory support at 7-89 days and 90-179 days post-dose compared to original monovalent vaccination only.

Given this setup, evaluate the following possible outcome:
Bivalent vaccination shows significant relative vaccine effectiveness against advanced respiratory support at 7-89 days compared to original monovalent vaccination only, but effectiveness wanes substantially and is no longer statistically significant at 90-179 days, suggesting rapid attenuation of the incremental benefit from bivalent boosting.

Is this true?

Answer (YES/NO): YES